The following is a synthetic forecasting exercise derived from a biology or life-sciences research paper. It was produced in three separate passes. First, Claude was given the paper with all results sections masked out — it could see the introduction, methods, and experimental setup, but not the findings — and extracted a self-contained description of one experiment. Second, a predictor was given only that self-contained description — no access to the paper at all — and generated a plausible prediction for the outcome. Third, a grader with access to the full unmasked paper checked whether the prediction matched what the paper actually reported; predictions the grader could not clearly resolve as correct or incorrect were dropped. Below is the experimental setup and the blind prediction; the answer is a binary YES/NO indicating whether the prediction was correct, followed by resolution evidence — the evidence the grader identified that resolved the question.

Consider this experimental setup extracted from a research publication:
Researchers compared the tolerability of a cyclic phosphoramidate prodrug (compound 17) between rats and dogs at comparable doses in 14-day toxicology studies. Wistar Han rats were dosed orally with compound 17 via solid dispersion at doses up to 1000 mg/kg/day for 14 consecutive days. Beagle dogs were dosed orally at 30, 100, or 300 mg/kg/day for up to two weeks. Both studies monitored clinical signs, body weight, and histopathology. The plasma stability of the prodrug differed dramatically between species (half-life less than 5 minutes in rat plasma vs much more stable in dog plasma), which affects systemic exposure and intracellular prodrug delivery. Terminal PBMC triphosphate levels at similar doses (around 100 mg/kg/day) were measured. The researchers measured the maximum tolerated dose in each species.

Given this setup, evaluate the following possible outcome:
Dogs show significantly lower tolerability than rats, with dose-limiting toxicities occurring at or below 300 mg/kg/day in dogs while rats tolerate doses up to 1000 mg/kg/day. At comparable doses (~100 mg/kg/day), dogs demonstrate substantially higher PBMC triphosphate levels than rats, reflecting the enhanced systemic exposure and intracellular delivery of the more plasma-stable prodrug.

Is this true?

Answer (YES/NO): YES